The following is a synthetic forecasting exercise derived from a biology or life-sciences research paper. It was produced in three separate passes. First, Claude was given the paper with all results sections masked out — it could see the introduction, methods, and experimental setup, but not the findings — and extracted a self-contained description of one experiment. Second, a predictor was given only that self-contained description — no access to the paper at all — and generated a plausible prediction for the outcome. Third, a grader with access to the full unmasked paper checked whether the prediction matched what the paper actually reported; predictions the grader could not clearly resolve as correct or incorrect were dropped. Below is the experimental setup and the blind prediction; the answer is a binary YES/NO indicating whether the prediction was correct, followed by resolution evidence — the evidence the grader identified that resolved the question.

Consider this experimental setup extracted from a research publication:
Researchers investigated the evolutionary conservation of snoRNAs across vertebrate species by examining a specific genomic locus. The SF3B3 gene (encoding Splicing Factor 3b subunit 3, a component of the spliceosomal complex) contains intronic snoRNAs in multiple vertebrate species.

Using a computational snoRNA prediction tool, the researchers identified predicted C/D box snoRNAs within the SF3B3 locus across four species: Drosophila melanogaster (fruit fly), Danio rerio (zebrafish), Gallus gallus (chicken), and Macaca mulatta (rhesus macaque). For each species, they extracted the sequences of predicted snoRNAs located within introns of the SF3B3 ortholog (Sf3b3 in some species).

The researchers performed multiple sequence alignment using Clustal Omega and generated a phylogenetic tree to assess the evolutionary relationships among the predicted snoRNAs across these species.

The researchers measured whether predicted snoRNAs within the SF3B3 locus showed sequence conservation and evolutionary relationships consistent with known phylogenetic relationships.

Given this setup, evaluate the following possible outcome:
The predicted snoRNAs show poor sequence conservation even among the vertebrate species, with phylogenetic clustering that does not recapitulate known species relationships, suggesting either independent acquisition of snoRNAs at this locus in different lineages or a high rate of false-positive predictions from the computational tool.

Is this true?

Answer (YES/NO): NO